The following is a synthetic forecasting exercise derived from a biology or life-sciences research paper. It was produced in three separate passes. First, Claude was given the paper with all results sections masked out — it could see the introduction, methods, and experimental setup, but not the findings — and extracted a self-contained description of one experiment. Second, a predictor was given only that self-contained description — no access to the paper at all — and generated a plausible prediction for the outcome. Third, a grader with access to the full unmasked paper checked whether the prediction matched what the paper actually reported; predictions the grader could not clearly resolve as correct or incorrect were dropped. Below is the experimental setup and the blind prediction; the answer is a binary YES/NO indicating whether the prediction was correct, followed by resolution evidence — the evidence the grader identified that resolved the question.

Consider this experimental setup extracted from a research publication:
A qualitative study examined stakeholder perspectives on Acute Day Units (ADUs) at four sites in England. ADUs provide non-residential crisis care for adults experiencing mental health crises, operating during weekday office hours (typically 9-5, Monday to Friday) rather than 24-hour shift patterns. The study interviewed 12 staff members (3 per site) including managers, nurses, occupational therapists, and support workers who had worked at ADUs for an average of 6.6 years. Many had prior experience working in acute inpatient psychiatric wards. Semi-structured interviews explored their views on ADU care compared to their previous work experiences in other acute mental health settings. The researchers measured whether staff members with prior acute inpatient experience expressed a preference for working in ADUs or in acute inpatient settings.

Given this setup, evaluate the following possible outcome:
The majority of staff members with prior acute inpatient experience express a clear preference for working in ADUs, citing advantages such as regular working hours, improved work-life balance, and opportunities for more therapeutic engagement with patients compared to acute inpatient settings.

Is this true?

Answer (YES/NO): YES